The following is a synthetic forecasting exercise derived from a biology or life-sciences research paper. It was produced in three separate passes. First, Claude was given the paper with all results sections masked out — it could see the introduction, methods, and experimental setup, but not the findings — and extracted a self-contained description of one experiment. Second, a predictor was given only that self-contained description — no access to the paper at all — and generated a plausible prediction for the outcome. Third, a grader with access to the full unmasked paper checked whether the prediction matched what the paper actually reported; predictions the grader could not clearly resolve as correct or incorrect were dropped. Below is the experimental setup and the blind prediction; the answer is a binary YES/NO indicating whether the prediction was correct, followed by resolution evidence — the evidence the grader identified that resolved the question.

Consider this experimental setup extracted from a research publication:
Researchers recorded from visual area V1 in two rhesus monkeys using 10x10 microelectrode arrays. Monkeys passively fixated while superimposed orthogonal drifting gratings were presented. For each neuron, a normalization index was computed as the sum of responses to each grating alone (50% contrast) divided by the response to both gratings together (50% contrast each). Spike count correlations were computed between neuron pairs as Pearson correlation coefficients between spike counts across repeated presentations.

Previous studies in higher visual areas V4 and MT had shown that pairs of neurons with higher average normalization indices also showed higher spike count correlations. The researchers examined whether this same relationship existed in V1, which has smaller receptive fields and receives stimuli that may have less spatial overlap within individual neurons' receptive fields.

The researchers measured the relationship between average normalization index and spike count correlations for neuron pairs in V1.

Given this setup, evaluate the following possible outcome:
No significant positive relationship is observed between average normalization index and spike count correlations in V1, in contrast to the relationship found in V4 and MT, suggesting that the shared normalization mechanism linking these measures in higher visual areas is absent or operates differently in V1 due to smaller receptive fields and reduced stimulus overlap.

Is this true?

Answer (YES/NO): NO